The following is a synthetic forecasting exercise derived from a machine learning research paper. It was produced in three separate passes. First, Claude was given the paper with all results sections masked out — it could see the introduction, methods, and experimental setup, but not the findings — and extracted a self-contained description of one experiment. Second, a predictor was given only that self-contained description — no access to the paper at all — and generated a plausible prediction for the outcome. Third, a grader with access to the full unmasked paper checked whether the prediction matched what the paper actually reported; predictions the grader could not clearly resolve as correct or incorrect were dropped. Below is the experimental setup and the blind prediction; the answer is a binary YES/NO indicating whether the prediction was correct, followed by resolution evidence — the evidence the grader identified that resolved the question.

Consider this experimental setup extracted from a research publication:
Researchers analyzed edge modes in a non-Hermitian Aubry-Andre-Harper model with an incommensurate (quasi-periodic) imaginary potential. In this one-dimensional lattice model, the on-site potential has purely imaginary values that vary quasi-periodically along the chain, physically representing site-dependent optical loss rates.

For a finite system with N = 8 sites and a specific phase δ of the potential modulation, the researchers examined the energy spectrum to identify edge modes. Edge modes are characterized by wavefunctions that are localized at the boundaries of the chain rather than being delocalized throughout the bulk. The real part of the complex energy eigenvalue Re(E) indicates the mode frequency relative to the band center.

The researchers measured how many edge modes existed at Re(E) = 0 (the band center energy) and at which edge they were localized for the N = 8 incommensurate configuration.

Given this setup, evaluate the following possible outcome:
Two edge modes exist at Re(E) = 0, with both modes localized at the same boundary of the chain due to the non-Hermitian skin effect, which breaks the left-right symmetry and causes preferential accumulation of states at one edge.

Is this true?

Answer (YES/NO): NO